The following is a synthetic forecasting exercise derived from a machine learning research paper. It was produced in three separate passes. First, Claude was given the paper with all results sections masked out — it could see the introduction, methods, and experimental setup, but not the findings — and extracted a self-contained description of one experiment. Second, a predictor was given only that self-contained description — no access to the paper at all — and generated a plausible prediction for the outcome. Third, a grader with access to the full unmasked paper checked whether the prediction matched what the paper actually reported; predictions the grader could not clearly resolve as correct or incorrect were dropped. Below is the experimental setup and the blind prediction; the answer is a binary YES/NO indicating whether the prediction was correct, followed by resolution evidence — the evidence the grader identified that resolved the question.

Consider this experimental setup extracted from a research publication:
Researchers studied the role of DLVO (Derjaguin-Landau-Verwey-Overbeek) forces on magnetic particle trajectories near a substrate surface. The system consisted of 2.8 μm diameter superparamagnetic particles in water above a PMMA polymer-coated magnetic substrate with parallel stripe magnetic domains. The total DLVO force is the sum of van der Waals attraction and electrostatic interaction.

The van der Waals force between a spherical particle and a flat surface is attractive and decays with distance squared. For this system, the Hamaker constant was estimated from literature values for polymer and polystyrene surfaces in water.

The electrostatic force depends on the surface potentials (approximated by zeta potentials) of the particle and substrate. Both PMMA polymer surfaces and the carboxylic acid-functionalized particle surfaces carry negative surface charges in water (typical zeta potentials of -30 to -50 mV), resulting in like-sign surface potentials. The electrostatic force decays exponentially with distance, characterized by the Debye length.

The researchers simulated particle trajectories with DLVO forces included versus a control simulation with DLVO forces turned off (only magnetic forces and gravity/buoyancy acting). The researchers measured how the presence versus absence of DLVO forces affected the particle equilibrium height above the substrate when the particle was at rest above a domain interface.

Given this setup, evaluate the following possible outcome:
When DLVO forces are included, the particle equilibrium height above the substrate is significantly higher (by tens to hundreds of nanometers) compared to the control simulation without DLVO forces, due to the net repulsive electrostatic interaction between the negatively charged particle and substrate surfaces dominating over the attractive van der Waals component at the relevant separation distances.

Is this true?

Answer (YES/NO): YES